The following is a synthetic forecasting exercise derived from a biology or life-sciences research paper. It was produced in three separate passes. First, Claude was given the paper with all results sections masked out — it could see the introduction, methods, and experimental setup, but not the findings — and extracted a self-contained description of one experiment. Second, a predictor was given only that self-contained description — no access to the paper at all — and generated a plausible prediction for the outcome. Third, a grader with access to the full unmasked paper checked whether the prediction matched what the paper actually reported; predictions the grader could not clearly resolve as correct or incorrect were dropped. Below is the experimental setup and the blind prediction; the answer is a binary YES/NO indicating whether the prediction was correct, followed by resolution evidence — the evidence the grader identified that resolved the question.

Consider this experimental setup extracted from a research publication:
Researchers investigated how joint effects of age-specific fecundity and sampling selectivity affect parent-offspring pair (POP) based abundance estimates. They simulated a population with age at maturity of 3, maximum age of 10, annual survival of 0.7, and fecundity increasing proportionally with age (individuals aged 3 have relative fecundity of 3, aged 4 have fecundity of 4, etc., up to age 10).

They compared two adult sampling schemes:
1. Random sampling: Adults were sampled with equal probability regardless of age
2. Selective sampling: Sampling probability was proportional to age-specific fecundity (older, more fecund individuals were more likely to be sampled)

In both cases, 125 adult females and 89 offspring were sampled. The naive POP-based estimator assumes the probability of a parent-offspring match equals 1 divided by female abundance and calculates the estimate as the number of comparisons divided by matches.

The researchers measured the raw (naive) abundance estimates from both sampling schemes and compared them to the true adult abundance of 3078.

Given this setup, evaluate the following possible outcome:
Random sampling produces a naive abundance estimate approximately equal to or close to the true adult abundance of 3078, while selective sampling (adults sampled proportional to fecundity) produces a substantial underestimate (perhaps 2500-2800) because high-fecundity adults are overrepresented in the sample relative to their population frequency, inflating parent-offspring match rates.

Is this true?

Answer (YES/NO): NO